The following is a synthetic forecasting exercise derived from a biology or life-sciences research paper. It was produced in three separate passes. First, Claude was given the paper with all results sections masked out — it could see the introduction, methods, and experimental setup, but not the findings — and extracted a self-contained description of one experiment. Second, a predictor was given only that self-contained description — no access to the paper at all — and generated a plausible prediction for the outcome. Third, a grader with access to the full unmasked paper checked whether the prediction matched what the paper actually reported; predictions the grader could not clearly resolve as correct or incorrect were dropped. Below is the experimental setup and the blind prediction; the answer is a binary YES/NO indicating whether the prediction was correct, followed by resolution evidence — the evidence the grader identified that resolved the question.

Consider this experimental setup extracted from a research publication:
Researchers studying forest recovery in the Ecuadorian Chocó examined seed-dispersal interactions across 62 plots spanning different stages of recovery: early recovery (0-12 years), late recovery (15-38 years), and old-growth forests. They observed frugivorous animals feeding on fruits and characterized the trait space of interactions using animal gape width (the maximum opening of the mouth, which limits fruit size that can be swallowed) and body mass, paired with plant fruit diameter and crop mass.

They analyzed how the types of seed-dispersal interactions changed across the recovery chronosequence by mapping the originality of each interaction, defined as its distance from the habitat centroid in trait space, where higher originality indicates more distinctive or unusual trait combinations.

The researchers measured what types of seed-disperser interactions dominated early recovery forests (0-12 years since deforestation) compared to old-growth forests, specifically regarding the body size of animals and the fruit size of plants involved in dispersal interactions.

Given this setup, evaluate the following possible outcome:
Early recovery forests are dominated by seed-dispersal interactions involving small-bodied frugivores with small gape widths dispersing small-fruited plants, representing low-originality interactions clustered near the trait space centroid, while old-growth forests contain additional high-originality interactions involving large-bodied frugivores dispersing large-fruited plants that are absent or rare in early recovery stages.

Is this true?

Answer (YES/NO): YES